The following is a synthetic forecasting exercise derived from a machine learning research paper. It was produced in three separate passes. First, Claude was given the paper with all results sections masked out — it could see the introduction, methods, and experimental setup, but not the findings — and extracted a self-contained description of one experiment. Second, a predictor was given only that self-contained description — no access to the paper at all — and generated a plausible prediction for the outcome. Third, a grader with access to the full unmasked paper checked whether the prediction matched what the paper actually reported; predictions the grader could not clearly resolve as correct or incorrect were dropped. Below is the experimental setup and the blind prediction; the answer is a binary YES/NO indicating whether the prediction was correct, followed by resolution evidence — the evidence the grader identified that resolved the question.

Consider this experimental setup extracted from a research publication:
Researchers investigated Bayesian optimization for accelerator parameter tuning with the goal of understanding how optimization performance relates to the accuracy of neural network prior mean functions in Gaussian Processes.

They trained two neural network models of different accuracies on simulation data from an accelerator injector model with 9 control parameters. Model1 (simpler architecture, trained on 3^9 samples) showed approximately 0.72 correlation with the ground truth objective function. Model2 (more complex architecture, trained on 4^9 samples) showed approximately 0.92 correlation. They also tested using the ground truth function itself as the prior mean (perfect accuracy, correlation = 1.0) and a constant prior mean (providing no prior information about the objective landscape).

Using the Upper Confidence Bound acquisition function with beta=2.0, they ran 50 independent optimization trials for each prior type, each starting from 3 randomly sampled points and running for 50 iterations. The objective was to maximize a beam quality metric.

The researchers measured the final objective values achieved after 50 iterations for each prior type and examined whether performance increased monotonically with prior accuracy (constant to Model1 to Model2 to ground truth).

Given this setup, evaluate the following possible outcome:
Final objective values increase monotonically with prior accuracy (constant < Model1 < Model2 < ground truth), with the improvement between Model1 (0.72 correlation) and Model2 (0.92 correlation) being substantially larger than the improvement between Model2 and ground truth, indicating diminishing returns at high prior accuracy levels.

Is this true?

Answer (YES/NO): NO